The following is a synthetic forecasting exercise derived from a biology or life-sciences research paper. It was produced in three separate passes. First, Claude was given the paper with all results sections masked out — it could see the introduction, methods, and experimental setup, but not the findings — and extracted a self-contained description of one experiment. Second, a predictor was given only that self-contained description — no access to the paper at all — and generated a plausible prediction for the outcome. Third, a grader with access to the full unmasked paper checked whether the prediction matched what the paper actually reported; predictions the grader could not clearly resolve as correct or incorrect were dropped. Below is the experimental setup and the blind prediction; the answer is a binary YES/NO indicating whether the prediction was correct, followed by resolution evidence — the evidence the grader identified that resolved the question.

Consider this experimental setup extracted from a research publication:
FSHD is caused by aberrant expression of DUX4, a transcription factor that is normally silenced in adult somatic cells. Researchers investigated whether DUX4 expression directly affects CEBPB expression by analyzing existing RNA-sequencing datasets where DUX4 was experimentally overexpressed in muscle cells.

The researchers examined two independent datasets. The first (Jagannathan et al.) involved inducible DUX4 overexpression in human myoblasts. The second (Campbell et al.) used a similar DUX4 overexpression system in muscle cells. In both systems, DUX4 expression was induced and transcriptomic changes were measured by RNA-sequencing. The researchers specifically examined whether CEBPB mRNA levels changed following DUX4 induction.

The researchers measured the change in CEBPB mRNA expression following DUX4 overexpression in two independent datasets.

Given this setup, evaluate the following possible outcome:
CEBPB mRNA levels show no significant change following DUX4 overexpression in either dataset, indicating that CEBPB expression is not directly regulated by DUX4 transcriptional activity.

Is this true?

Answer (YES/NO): NO